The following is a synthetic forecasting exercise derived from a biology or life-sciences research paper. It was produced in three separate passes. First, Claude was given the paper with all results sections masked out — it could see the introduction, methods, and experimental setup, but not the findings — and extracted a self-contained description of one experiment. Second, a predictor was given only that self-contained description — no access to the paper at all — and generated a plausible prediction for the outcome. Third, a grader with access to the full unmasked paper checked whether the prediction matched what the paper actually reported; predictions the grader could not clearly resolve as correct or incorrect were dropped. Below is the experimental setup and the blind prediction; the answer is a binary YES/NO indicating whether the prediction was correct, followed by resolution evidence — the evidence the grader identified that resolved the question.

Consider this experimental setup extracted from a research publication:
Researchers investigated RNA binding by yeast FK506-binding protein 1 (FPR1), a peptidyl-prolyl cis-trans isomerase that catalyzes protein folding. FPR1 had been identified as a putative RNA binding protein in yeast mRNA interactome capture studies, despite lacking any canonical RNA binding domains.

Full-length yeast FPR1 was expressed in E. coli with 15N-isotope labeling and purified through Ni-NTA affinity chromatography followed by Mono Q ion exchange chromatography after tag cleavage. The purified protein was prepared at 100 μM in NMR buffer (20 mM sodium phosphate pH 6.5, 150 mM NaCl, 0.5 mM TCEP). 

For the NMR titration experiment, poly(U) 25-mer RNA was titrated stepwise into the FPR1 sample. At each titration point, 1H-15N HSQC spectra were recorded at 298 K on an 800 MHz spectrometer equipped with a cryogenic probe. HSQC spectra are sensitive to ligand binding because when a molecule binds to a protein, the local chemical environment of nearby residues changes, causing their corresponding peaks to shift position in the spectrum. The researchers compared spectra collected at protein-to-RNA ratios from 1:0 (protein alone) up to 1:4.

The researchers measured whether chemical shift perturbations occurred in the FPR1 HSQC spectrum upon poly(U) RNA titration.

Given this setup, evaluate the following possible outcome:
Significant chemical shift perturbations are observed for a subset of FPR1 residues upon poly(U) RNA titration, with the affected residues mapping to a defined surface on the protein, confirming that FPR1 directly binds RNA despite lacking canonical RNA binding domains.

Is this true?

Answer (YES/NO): NO